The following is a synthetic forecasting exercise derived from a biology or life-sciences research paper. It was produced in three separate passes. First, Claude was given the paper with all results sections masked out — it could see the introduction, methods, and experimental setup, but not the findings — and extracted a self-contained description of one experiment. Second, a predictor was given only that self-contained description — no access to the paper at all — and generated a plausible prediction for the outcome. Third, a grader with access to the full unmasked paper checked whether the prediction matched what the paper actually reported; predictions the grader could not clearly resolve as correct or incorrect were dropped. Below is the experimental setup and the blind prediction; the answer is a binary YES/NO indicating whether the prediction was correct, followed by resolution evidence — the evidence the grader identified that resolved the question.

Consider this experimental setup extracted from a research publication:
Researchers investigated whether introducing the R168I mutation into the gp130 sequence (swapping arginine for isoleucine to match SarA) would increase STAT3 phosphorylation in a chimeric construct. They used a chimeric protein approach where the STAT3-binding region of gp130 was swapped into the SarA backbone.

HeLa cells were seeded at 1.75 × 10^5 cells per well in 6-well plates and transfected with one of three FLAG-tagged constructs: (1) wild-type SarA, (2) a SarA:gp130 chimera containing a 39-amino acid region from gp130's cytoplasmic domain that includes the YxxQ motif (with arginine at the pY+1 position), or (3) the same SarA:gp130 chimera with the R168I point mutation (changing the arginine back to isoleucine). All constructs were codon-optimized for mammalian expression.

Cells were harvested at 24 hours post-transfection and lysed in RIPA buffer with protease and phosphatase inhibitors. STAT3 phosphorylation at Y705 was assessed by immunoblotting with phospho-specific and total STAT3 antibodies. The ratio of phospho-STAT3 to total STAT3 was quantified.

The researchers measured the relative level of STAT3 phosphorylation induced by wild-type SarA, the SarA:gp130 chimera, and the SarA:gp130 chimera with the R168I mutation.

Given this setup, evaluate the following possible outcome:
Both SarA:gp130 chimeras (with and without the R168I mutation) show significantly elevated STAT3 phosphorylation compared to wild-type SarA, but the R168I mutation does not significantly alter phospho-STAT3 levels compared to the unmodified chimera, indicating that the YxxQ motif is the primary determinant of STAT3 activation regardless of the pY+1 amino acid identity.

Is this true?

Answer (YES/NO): NO